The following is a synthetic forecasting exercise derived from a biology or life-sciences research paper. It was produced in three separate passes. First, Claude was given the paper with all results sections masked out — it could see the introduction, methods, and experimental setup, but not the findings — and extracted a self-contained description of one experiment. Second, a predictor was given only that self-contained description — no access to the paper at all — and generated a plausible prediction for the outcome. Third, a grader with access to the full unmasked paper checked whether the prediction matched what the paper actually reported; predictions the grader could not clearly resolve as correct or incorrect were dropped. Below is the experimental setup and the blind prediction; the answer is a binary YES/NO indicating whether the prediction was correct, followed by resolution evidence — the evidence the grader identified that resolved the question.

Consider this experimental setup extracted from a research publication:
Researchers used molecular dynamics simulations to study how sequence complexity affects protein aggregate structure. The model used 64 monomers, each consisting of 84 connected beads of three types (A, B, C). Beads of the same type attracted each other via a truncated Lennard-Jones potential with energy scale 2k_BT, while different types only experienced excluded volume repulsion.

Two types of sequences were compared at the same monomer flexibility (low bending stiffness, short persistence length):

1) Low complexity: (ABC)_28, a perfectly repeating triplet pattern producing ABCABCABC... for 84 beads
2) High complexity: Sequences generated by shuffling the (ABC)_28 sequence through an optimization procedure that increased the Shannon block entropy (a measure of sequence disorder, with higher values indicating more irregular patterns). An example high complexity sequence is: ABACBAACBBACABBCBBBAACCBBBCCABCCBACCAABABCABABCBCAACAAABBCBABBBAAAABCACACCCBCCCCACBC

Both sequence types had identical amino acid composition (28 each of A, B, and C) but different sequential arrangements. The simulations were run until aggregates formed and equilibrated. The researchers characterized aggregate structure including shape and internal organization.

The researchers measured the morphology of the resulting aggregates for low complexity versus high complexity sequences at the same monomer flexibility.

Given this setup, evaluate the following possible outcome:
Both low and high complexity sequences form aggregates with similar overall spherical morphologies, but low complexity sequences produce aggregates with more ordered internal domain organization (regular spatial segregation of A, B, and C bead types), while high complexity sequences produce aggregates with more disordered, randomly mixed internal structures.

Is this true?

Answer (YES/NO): NO